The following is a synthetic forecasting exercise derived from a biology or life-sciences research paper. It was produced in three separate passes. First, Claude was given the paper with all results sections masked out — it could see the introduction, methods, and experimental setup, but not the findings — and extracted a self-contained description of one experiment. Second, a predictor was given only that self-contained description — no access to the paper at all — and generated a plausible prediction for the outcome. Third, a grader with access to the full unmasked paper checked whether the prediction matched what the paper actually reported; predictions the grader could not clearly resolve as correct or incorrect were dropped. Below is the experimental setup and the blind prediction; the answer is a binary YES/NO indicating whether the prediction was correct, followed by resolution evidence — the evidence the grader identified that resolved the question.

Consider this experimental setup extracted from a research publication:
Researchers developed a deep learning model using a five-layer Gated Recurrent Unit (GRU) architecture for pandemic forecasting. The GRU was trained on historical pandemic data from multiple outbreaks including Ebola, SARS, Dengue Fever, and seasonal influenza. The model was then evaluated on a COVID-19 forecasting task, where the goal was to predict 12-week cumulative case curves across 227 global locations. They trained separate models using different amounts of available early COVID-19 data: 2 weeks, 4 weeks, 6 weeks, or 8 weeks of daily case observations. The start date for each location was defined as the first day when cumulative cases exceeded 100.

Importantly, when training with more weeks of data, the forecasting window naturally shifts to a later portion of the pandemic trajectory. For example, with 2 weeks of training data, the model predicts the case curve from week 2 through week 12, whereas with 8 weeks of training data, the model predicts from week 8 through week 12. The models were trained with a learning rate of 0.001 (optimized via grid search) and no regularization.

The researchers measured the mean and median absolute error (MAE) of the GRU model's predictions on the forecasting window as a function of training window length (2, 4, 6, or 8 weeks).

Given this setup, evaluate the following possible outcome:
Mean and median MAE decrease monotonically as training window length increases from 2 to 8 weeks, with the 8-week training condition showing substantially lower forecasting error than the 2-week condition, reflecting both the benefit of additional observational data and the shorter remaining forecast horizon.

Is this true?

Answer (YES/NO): NO